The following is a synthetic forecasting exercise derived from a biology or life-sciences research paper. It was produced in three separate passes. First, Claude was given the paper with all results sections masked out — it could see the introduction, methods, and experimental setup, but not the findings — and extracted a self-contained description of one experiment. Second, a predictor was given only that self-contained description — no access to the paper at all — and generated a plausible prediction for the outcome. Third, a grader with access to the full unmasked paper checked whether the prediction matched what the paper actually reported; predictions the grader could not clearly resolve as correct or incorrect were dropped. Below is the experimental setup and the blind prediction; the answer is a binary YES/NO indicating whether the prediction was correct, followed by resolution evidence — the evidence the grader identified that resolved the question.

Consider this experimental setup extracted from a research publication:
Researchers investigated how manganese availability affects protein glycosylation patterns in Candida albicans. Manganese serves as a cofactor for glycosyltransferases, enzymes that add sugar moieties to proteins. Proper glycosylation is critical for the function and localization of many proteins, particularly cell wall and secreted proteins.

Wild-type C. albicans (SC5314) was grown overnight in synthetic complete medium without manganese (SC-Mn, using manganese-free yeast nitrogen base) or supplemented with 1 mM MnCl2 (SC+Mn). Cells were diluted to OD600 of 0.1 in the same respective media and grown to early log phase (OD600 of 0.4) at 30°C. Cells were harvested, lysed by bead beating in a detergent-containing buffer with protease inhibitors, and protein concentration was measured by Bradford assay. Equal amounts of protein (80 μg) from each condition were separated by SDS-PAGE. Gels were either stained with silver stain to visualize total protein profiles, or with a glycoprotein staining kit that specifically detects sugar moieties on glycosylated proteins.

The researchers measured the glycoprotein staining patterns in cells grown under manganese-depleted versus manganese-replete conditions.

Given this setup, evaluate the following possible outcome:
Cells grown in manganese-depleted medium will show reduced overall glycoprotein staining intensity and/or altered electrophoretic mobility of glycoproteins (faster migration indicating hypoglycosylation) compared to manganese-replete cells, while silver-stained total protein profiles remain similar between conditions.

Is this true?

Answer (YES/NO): NO